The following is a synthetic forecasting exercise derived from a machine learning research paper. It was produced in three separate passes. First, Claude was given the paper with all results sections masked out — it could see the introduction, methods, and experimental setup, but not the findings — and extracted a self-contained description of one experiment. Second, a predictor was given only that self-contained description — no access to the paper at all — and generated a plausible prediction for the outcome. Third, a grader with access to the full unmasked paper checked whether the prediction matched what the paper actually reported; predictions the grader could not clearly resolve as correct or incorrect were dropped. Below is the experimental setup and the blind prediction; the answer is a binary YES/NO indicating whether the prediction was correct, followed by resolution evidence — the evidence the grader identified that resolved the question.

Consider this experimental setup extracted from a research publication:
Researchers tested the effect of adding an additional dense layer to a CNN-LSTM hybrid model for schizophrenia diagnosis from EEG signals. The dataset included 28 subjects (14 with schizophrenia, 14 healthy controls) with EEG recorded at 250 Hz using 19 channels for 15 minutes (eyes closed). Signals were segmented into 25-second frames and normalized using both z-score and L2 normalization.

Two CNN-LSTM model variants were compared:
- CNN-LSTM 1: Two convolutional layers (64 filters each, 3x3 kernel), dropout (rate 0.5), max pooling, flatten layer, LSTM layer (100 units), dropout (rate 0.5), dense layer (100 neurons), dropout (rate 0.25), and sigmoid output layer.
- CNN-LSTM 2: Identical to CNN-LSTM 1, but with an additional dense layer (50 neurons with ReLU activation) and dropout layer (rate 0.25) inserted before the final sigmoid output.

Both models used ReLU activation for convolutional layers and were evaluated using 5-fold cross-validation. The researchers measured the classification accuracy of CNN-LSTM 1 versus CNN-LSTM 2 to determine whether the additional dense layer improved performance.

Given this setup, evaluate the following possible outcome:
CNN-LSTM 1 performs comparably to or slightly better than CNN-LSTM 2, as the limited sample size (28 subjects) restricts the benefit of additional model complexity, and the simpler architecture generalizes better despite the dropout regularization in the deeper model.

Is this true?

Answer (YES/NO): NO